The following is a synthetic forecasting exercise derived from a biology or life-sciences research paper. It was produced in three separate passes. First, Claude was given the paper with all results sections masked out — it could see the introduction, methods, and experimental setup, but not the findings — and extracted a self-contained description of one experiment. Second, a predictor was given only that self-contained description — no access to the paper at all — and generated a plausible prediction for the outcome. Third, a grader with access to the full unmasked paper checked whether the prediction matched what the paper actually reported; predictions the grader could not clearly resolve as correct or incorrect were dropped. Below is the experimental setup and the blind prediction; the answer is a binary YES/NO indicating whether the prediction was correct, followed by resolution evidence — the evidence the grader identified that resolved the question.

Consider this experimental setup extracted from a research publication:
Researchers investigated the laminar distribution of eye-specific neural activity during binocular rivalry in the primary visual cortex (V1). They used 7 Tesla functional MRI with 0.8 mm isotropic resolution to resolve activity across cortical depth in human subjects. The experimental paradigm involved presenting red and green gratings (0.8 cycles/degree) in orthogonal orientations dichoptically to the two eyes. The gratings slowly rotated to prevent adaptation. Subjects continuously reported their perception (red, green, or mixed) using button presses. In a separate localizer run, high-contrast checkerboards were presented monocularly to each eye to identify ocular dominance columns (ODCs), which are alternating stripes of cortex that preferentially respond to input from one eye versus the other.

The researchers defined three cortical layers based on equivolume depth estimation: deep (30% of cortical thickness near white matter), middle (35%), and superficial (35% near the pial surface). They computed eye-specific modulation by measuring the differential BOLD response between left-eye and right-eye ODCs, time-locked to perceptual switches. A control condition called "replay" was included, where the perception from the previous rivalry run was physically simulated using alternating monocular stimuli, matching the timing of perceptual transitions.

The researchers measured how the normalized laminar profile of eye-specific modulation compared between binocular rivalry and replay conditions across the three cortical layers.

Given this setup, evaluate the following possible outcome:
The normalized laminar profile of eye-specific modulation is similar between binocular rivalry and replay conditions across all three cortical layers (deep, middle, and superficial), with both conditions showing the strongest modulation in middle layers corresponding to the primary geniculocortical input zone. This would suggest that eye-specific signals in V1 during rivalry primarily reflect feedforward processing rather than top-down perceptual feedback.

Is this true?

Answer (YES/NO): NO